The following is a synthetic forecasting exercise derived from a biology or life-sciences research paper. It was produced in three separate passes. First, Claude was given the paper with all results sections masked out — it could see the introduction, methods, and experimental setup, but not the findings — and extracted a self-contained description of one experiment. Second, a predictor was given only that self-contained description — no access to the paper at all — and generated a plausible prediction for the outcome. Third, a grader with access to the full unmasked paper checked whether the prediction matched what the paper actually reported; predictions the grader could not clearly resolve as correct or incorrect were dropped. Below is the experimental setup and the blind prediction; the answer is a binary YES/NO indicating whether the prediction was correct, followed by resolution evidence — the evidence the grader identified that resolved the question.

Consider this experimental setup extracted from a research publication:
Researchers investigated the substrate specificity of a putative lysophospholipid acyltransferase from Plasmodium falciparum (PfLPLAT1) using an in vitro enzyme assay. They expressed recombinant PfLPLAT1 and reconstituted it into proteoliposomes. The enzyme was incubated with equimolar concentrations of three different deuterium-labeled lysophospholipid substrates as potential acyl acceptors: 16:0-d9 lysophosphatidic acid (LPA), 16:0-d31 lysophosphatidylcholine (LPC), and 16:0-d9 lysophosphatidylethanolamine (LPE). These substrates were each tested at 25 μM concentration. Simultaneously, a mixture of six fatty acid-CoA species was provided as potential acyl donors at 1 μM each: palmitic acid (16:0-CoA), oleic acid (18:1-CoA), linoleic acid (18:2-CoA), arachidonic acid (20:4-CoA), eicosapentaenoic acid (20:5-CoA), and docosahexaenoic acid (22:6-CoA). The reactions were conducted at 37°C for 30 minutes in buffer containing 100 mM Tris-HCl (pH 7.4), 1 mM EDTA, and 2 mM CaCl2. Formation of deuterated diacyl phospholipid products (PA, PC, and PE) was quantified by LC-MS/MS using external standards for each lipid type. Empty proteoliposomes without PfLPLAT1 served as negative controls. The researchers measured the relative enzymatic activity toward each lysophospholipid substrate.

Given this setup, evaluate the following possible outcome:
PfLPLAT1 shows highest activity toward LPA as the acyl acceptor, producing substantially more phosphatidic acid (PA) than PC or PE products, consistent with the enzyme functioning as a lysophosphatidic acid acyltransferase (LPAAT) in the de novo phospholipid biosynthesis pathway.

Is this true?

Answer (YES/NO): YES